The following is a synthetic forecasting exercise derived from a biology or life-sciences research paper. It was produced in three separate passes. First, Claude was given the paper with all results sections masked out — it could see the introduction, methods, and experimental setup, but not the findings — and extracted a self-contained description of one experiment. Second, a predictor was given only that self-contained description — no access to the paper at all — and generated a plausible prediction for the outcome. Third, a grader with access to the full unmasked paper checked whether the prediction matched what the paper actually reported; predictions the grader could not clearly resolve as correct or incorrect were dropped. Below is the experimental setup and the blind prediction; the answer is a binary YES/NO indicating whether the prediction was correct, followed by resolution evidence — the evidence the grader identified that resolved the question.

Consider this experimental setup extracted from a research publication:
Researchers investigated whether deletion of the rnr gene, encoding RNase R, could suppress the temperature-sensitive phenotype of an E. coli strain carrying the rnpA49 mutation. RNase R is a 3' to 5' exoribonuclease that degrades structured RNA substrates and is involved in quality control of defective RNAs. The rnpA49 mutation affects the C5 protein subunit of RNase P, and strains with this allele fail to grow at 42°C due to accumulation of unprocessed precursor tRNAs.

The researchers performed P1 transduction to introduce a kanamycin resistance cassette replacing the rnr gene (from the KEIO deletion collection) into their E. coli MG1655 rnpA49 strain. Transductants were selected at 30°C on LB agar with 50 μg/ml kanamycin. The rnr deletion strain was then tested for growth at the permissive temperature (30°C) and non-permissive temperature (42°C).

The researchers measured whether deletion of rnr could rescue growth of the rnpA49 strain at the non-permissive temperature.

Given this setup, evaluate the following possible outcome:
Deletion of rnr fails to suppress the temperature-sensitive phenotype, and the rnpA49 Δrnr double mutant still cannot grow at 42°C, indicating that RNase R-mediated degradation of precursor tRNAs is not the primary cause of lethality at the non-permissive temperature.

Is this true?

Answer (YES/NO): NO